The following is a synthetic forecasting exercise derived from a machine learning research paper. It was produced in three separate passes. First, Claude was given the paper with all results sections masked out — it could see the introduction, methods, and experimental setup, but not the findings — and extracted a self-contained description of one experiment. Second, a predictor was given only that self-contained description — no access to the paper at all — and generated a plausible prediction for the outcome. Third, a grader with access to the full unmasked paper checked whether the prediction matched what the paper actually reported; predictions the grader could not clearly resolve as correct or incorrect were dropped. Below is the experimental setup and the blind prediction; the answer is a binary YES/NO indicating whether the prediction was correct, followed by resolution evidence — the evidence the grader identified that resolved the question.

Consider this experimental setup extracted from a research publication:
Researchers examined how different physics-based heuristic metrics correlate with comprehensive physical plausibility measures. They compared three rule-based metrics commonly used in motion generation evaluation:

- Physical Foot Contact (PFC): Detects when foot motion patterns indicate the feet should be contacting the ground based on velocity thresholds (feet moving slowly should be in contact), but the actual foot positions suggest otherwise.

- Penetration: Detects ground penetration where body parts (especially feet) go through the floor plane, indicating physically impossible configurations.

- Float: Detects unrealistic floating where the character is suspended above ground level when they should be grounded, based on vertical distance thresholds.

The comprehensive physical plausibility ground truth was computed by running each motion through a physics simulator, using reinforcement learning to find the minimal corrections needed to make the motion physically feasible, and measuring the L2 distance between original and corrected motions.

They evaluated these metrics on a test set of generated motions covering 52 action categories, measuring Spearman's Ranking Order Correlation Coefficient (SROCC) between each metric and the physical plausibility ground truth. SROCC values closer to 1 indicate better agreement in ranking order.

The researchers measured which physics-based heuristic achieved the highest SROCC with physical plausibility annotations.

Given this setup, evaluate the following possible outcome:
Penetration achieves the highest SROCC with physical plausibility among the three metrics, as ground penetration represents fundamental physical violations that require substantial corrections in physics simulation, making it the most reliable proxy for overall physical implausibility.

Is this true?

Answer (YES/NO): NO